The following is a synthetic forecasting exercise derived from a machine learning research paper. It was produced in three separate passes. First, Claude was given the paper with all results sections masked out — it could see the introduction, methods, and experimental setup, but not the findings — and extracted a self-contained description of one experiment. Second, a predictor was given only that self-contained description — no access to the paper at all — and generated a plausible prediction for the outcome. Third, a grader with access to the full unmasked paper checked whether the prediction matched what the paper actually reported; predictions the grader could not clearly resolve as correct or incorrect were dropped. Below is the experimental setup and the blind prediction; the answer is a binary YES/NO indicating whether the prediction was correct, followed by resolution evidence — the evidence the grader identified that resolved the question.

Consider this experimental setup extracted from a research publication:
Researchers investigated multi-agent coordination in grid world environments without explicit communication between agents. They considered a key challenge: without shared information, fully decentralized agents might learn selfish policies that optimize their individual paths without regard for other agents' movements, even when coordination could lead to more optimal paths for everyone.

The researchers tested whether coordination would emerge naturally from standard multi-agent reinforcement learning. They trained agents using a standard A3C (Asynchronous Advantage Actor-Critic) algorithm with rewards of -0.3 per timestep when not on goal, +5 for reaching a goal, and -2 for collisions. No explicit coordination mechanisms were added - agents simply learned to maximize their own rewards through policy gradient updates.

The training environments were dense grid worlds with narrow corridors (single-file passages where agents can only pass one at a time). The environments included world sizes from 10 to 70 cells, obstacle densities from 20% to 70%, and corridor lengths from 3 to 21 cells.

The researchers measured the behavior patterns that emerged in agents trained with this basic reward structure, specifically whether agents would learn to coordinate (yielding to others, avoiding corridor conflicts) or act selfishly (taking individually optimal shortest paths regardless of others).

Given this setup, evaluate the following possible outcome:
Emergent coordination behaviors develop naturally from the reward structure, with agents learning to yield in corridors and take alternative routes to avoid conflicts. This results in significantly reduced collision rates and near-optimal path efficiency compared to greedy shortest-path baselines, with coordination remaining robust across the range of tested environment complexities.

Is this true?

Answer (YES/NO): NO